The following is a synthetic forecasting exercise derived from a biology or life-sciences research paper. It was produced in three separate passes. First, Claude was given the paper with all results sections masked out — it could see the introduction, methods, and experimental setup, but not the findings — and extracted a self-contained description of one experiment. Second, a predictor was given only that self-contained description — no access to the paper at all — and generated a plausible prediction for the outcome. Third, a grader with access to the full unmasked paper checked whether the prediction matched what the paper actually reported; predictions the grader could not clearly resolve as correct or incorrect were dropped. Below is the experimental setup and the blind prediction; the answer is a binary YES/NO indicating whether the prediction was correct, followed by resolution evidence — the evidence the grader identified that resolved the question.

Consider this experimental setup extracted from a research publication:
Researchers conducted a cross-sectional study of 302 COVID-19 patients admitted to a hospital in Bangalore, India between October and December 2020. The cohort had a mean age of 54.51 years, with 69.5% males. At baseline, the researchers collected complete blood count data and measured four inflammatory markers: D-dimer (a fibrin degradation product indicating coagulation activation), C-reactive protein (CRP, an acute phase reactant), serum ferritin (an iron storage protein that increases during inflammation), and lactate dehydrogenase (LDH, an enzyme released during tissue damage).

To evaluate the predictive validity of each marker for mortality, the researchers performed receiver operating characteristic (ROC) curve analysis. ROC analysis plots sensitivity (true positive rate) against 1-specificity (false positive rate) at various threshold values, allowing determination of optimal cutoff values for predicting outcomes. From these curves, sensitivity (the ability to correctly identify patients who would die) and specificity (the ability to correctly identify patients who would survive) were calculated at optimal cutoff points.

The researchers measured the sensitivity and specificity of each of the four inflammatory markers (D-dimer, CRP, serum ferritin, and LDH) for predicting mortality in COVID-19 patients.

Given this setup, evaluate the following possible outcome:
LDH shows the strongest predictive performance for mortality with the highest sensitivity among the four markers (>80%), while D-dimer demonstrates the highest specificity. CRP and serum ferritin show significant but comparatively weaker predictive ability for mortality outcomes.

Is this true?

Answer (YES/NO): NO